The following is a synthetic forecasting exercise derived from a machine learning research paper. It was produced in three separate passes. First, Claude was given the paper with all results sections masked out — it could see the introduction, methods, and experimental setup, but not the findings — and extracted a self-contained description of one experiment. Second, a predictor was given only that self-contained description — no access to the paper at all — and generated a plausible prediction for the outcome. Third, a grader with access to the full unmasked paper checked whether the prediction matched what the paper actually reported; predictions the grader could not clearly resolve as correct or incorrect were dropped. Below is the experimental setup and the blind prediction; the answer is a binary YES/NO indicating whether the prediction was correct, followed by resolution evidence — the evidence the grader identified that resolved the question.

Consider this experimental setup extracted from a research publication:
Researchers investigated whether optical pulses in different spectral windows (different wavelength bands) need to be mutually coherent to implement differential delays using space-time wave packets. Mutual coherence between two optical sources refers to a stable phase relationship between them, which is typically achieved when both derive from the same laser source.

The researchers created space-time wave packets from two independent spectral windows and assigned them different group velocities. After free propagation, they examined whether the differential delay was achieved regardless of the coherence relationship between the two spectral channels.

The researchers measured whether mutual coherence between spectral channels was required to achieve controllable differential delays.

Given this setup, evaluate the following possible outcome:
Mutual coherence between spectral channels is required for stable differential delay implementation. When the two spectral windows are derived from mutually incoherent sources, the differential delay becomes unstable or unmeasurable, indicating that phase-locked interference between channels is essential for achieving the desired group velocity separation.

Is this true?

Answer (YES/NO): NO